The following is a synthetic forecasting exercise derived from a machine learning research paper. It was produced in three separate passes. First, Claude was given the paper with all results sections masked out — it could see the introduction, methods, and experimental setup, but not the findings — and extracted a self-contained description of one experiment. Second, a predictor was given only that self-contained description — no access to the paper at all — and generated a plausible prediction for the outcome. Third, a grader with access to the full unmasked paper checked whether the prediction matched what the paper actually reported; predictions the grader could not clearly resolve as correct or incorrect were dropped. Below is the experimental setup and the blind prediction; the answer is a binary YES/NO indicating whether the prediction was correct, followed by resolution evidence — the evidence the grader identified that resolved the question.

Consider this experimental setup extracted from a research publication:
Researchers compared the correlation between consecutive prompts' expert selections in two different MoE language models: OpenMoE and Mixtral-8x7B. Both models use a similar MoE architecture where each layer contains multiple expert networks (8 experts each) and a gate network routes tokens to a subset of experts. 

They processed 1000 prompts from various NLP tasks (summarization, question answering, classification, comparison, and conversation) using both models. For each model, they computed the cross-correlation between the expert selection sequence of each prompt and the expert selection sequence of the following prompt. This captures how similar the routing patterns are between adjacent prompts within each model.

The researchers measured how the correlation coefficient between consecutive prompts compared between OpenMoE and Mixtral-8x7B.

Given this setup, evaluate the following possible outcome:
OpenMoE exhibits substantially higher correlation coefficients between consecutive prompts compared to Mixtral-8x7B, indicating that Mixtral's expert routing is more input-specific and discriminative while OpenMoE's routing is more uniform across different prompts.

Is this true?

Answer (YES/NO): NO